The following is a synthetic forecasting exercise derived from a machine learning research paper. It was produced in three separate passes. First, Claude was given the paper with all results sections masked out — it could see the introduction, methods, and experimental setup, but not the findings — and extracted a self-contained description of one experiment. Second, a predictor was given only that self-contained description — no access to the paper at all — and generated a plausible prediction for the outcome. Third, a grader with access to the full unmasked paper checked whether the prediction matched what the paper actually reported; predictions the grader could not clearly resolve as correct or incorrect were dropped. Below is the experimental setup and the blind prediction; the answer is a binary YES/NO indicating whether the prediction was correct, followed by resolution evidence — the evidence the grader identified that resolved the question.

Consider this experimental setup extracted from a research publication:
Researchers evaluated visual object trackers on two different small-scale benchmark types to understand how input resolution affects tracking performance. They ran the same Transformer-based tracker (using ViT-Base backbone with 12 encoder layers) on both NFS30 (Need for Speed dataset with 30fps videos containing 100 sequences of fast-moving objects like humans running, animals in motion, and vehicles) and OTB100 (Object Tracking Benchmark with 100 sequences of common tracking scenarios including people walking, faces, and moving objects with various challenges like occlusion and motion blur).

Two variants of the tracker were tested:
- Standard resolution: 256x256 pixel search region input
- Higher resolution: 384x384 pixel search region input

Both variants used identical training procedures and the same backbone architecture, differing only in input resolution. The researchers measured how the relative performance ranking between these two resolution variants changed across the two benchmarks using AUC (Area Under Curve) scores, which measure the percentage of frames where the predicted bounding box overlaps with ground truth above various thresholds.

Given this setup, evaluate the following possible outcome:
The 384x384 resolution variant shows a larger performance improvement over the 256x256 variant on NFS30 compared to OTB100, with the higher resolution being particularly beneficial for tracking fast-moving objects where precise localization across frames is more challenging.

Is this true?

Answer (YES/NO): YES